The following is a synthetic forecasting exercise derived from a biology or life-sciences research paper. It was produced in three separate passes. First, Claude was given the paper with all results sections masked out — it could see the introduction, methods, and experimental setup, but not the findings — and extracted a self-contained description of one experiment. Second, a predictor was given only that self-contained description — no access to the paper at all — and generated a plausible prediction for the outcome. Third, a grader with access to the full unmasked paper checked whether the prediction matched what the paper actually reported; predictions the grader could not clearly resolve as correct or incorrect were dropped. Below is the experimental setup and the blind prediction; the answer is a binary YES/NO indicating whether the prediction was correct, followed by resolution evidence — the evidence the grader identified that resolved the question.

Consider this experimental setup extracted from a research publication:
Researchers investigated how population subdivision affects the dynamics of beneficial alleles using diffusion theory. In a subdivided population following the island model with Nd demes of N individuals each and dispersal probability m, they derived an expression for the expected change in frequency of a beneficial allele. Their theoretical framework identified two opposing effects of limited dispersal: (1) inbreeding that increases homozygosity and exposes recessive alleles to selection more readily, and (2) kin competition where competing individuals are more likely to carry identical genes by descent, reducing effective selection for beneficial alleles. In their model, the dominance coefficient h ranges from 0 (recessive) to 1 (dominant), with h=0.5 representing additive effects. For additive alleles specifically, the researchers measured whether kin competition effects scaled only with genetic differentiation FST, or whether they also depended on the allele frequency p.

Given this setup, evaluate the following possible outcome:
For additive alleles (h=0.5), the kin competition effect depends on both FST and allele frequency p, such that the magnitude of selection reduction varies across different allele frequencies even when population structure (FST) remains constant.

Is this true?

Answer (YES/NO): NO